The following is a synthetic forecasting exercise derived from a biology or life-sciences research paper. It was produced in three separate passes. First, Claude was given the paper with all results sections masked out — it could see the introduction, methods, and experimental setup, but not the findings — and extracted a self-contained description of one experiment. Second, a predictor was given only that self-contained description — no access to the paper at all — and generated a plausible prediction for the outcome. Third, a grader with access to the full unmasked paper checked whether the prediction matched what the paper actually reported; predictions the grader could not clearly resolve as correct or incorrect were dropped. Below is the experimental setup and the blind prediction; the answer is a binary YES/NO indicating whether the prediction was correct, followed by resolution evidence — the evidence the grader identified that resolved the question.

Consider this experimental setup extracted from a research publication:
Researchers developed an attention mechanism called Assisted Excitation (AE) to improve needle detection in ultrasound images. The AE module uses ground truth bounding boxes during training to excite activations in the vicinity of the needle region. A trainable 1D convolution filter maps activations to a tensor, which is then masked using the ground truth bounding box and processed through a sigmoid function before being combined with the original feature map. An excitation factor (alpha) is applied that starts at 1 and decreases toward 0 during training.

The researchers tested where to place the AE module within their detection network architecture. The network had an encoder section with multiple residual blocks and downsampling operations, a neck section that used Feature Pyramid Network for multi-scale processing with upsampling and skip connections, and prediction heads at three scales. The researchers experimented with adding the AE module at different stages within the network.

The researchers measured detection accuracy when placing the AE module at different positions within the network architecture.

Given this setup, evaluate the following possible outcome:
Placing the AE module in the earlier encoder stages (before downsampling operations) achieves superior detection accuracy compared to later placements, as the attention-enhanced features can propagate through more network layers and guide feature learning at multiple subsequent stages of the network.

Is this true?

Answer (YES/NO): NO